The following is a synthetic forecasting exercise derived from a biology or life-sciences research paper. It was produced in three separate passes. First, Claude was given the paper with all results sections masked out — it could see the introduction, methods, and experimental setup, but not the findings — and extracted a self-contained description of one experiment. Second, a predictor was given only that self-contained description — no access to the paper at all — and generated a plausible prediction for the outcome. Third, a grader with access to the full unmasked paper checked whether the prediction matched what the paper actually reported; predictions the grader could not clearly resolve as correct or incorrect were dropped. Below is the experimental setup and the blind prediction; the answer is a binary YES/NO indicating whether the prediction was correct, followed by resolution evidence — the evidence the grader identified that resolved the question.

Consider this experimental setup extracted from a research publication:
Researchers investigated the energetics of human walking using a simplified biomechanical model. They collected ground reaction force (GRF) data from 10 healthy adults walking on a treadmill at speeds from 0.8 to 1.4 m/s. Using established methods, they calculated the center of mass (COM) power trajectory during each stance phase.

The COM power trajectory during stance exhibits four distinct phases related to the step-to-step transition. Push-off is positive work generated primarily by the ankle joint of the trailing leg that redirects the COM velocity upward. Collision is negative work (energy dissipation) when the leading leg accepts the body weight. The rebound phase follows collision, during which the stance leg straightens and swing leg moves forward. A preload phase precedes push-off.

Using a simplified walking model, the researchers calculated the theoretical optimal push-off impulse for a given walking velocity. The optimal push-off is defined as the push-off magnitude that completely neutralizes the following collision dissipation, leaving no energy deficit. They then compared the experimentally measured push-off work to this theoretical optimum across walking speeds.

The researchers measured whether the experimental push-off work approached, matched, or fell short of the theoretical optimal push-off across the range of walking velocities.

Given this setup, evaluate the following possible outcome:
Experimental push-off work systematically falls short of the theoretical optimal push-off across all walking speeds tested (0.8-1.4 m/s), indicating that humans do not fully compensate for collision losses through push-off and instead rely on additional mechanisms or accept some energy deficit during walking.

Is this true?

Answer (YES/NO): NO